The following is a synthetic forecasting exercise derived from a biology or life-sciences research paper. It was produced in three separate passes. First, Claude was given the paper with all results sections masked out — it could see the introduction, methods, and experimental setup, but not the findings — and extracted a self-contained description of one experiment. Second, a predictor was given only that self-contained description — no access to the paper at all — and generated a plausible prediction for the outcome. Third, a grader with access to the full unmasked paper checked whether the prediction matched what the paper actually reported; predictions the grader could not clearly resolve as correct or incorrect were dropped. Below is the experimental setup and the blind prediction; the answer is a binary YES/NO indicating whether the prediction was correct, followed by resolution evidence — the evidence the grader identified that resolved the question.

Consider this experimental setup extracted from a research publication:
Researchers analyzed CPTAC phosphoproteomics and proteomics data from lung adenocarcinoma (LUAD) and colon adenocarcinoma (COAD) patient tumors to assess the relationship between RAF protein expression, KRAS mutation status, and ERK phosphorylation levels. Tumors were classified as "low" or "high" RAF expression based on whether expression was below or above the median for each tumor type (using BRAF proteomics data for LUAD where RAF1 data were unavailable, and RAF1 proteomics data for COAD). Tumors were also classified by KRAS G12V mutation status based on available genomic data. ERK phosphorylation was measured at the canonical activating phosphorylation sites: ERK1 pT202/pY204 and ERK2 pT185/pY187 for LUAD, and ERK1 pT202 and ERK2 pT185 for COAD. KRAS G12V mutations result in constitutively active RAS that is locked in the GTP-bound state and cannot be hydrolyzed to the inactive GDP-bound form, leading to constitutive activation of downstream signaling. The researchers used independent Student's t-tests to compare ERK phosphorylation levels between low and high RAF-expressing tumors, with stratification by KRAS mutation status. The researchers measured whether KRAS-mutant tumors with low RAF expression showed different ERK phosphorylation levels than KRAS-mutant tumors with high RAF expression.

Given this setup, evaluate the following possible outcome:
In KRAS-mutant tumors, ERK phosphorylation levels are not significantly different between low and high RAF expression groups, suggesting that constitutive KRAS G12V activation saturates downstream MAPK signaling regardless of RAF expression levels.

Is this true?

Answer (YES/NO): NO